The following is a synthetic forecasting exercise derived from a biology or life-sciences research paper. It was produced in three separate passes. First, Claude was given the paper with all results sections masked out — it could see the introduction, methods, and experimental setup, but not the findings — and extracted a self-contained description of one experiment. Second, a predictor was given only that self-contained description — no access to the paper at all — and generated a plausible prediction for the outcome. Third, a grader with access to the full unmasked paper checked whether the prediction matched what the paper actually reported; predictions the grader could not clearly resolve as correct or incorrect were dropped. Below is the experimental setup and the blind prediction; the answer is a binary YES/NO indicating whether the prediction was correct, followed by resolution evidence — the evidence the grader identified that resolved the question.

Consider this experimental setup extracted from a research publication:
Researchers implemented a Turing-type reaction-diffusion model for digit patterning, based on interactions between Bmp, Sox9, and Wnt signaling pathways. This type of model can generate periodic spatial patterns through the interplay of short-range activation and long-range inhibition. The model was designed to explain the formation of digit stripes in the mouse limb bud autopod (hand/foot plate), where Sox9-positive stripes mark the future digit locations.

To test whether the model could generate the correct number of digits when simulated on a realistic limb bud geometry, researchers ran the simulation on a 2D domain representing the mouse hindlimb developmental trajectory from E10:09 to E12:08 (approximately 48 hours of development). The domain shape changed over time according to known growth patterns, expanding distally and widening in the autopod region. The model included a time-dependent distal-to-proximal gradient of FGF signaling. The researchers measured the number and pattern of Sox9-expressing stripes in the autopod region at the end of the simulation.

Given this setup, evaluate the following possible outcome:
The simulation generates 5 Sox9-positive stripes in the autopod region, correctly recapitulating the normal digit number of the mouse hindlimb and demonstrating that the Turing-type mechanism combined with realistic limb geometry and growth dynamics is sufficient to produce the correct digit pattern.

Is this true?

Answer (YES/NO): YES